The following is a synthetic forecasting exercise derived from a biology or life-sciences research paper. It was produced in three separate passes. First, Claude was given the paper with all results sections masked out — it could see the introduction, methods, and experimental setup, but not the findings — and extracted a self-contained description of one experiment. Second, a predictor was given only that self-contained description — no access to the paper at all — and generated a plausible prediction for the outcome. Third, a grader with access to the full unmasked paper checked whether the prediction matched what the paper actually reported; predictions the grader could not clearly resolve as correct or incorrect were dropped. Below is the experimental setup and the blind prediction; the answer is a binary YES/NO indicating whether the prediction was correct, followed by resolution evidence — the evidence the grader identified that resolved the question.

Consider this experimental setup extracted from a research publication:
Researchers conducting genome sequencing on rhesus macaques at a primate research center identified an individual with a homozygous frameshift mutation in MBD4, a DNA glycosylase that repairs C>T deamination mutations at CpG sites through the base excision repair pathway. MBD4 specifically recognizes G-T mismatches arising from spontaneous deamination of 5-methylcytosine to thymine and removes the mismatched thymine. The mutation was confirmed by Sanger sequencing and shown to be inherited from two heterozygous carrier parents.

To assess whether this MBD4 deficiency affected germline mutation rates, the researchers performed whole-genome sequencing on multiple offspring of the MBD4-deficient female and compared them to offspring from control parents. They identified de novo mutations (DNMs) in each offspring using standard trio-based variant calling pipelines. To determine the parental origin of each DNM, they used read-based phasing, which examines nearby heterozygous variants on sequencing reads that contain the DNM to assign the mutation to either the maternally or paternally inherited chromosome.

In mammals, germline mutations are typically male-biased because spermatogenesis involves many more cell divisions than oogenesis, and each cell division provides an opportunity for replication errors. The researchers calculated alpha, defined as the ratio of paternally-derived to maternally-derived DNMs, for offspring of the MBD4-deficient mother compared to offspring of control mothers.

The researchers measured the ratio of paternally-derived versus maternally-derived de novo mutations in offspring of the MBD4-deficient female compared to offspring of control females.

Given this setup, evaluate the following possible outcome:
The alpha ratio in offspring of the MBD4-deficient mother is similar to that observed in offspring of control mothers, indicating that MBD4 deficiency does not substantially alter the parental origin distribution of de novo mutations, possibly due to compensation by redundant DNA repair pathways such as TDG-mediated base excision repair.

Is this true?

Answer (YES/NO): NO